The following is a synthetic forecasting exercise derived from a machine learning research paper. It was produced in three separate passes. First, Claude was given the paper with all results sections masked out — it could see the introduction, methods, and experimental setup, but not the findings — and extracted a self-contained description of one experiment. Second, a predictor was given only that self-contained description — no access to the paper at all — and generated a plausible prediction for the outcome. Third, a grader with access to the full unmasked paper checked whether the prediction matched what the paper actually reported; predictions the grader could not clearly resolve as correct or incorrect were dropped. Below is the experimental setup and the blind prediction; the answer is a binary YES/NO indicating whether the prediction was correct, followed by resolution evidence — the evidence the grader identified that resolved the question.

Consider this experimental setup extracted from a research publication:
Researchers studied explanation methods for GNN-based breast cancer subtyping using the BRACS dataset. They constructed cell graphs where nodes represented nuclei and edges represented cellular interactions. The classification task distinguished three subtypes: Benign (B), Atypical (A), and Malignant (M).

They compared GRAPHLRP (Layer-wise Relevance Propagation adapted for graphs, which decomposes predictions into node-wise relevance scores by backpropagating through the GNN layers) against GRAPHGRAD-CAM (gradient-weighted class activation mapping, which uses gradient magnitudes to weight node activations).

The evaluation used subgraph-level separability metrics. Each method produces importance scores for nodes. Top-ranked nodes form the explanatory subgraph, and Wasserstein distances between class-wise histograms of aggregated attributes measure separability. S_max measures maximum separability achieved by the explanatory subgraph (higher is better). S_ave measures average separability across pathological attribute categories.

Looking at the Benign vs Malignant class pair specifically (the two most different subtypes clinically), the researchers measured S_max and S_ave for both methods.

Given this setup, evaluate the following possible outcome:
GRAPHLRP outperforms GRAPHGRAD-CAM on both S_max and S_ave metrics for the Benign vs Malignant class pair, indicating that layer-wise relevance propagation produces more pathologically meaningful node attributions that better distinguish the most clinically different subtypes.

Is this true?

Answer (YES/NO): NO